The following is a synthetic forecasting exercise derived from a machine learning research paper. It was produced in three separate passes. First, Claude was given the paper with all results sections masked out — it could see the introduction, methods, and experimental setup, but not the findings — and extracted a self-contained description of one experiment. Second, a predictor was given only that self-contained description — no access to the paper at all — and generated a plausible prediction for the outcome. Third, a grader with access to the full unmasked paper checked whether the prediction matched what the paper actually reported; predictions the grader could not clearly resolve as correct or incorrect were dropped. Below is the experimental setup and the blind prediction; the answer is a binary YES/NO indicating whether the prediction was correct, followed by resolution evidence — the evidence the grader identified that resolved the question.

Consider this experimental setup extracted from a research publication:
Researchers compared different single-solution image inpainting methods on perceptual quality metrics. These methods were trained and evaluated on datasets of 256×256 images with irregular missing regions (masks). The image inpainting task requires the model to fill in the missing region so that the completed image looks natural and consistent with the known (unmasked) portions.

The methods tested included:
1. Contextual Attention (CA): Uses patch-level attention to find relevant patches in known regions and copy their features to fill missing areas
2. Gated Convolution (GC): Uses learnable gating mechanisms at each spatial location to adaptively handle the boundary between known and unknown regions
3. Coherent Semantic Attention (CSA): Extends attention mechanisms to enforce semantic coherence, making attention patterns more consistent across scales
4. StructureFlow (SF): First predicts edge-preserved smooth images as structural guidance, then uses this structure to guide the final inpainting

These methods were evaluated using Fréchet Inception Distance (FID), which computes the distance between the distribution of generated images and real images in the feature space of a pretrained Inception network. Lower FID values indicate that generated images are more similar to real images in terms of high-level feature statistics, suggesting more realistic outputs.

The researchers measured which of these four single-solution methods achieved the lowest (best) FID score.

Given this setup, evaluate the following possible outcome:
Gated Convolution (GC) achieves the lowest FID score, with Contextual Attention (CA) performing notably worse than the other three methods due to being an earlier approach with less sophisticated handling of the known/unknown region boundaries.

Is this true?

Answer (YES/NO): NO